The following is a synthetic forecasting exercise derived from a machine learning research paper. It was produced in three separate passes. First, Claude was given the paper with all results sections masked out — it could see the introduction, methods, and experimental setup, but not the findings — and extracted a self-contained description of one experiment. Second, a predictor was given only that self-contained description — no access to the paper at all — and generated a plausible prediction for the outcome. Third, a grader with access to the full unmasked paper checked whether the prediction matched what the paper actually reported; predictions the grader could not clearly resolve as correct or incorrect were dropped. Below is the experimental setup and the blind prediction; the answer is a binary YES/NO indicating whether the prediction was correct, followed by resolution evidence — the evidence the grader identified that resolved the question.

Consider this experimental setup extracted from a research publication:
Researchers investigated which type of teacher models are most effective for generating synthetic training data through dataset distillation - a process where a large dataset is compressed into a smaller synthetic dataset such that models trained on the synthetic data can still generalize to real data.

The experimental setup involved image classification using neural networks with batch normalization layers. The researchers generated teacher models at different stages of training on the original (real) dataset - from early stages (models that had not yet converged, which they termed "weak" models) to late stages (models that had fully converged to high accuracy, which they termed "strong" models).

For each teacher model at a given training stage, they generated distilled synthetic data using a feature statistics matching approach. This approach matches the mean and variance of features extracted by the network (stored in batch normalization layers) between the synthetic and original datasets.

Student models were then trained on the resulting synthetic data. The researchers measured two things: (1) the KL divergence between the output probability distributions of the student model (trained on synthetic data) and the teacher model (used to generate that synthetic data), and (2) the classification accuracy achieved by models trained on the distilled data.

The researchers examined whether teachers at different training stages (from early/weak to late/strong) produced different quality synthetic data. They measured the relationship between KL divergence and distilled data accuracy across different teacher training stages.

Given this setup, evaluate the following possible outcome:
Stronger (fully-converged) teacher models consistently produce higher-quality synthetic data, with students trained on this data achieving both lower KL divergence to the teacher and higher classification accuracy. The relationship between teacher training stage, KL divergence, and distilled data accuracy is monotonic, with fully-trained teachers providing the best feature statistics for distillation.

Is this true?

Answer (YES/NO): NO